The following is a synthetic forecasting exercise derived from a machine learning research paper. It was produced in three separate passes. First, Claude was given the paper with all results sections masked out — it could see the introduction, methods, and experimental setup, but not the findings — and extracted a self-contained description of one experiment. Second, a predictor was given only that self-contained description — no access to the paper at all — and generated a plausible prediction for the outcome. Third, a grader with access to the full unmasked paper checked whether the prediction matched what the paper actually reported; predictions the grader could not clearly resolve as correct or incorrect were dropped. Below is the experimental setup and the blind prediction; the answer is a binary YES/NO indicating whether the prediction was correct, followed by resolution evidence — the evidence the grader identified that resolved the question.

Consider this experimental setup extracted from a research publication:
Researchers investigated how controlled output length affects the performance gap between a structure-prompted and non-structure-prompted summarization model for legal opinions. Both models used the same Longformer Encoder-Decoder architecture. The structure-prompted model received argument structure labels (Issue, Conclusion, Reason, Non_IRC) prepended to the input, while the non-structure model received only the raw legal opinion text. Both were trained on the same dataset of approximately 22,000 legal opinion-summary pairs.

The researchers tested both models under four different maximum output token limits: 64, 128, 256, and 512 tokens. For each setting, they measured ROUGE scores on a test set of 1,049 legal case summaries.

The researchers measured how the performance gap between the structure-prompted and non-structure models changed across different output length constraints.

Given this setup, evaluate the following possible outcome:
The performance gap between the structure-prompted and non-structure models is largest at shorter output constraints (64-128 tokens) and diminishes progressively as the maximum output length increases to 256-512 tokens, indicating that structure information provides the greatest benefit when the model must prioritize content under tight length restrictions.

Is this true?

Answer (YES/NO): NO